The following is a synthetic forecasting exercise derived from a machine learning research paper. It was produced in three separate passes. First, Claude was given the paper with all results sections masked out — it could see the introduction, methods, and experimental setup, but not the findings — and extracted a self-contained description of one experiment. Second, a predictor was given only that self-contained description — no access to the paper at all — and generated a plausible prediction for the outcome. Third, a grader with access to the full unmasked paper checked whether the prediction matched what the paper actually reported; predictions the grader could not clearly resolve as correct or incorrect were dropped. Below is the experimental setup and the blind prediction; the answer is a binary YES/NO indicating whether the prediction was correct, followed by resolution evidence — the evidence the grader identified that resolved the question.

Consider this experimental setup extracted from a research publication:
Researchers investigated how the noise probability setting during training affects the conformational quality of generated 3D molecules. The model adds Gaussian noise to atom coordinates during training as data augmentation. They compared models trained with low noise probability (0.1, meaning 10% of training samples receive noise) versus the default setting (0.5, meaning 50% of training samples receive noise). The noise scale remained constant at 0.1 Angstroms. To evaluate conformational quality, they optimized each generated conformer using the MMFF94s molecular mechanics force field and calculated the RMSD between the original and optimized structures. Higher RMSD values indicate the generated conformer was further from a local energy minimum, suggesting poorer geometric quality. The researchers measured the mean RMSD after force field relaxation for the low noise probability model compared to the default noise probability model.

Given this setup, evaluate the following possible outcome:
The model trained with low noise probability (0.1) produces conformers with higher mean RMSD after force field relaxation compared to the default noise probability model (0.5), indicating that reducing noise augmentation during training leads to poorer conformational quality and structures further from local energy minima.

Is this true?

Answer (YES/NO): YES